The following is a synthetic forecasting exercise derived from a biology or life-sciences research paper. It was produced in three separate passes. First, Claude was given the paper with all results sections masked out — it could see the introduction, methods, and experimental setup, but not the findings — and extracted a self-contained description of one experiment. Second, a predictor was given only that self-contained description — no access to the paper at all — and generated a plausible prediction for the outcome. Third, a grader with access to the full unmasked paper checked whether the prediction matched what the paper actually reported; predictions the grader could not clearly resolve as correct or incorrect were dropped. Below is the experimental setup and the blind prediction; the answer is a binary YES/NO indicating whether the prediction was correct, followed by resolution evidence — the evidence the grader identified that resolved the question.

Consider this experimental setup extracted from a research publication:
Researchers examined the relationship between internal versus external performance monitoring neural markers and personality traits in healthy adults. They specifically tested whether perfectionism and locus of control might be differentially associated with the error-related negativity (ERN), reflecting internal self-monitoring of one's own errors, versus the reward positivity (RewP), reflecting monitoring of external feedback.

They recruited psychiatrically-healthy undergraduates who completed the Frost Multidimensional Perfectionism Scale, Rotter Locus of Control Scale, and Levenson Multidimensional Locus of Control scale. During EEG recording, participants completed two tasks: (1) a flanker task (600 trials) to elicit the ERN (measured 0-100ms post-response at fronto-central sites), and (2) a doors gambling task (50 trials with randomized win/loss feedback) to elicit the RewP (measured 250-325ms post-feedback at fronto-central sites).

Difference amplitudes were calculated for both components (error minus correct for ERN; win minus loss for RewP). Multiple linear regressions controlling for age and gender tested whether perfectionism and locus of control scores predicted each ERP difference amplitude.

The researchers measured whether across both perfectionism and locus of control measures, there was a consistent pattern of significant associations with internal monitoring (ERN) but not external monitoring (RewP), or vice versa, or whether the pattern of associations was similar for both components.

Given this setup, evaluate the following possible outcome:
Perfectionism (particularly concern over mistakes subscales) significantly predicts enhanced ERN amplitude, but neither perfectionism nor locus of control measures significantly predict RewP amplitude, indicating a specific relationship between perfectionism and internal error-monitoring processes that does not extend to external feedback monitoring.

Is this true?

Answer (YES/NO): NO